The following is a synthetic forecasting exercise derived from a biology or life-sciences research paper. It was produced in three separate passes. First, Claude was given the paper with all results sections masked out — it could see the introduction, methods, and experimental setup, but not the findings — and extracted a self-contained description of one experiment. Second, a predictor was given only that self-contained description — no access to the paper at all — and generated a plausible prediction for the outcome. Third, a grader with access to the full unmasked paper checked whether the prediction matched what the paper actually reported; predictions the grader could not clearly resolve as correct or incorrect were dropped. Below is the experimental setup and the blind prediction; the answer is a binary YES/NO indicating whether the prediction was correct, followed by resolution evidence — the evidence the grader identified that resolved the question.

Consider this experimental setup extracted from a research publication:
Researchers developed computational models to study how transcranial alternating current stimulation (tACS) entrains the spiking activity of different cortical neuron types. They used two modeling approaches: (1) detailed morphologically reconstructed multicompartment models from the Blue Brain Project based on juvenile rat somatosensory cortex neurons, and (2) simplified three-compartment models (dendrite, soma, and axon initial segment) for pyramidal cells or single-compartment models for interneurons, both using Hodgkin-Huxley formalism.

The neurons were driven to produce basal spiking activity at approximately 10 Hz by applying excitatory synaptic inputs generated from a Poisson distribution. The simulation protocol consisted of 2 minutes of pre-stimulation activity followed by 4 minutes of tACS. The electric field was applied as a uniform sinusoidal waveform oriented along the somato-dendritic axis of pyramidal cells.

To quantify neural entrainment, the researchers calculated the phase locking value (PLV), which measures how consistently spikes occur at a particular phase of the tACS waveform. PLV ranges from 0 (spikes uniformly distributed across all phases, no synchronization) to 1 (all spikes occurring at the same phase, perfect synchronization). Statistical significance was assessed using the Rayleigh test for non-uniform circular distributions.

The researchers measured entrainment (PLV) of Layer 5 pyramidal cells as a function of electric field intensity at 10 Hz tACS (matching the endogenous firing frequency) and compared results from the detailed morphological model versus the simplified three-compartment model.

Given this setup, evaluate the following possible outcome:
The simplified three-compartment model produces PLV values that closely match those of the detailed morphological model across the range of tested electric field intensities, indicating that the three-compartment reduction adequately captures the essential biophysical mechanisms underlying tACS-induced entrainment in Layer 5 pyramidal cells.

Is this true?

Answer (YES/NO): NO